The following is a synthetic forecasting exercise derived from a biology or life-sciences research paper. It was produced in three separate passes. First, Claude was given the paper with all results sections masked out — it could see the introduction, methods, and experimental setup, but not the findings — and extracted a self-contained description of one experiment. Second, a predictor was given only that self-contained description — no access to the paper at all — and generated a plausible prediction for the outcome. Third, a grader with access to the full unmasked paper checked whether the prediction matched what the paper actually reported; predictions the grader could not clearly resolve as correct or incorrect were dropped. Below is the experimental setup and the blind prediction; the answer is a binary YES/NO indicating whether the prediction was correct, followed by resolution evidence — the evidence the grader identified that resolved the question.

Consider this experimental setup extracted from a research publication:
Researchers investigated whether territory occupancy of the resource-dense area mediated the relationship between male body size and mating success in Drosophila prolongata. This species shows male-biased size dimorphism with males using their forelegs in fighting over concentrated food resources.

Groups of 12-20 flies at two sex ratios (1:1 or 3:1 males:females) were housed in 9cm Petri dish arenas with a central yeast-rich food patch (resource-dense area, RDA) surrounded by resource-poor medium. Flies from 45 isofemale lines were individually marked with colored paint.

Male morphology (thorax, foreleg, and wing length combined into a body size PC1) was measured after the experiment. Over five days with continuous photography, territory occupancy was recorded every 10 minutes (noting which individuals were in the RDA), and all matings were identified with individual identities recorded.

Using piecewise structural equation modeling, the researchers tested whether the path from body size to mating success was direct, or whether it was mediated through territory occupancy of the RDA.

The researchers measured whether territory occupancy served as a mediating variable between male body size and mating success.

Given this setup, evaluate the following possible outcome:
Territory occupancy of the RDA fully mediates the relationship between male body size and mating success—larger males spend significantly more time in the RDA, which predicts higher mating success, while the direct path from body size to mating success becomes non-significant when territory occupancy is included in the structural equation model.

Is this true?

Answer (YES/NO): NO